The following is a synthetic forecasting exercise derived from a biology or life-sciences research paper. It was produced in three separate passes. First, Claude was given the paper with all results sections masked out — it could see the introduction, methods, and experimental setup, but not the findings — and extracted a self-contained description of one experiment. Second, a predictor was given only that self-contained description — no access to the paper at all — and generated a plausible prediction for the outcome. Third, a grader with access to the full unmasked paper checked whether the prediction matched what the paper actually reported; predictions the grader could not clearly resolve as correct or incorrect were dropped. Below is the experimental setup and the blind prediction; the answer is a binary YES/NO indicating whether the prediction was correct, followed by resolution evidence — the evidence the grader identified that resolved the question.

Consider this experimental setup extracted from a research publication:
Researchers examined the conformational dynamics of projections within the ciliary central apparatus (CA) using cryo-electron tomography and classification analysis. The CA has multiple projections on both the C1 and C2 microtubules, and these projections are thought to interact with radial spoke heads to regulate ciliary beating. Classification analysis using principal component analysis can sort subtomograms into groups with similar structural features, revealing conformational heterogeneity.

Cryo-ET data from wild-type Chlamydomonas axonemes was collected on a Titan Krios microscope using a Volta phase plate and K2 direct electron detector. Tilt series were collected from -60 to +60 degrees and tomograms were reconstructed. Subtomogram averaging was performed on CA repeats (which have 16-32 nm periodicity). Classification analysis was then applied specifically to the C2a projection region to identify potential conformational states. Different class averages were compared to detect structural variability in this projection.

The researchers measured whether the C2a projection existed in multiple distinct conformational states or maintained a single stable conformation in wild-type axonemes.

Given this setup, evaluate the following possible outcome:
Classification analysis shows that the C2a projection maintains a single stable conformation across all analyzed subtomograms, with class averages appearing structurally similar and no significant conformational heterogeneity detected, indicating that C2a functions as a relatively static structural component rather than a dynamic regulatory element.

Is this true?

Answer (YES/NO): NO